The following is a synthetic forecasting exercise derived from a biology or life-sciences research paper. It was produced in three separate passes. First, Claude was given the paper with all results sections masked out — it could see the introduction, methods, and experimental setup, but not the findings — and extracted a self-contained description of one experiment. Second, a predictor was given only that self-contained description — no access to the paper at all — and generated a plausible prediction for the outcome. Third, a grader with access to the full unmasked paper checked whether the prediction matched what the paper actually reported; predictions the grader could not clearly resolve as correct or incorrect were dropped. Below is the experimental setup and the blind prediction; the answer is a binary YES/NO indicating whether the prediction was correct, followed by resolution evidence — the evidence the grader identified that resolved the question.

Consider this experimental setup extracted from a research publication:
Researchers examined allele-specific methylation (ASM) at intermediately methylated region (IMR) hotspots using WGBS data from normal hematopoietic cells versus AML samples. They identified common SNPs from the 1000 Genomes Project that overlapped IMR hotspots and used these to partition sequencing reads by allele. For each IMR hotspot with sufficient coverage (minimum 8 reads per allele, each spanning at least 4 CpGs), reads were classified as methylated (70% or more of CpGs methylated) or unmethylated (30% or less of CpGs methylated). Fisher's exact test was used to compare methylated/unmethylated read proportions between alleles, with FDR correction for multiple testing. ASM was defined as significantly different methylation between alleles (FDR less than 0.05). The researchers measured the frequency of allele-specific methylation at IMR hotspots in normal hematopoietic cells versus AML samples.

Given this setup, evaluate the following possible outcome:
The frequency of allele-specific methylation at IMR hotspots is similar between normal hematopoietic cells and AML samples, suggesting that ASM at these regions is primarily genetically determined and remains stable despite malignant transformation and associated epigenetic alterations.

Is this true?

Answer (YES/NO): NO